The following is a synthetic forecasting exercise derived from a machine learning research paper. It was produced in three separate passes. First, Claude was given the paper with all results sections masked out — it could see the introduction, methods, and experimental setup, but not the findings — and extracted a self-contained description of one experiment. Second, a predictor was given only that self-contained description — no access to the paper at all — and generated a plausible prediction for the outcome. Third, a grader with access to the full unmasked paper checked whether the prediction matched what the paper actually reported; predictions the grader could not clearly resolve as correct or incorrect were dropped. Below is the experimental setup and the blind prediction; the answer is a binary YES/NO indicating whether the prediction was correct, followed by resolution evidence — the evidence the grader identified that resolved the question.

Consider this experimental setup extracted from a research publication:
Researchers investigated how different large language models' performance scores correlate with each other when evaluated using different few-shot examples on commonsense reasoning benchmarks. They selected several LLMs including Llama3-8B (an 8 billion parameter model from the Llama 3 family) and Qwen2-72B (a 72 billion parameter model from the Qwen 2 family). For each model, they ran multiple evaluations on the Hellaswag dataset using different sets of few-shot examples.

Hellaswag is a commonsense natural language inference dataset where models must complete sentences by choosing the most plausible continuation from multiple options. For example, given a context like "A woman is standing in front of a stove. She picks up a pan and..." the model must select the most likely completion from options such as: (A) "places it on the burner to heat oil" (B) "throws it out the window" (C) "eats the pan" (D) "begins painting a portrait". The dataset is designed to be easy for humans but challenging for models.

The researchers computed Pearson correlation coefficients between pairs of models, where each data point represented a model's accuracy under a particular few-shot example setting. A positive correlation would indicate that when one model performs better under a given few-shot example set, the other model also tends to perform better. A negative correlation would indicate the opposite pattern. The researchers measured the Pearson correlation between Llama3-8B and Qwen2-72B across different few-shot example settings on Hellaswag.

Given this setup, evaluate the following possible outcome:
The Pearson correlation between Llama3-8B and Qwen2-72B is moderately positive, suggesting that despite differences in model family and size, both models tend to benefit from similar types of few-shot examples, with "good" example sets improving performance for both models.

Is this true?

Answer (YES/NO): NO